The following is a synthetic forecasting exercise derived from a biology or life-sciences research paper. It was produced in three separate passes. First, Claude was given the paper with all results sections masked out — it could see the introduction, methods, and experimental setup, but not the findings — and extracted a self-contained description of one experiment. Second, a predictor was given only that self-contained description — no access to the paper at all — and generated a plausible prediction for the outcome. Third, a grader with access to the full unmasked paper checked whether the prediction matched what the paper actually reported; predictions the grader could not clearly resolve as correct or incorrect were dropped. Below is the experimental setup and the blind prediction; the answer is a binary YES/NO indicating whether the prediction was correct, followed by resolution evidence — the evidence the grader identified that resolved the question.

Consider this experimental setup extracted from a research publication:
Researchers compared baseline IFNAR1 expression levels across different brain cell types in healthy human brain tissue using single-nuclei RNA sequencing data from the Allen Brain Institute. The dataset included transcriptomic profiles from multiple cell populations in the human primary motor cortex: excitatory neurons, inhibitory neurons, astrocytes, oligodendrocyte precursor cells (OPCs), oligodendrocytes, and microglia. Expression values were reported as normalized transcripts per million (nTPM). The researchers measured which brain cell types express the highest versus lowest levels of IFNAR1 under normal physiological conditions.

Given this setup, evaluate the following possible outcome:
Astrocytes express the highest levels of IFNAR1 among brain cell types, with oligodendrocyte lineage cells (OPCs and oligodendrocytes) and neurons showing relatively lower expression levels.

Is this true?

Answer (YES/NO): NO